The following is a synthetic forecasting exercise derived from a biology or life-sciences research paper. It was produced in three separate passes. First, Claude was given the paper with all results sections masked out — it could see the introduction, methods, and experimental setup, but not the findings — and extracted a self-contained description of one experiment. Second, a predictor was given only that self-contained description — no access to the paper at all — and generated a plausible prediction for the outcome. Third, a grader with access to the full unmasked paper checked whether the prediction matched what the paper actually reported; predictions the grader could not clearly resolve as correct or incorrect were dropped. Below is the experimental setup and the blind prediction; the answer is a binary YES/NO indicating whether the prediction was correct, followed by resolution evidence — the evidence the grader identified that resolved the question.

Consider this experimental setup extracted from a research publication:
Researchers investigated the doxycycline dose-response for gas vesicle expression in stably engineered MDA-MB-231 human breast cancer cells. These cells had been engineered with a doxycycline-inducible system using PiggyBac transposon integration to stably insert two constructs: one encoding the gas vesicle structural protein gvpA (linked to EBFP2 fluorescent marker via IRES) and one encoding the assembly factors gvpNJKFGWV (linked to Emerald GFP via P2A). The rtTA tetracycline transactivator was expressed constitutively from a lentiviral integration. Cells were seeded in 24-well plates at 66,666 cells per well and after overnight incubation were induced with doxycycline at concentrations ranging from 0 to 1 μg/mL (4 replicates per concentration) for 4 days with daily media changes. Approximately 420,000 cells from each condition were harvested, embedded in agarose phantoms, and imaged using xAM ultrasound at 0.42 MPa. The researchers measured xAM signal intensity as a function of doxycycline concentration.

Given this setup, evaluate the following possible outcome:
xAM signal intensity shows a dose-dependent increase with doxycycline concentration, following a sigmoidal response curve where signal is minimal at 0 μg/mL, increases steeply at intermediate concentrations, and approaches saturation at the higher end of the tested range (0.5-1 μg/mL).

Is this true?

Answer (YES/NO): NO